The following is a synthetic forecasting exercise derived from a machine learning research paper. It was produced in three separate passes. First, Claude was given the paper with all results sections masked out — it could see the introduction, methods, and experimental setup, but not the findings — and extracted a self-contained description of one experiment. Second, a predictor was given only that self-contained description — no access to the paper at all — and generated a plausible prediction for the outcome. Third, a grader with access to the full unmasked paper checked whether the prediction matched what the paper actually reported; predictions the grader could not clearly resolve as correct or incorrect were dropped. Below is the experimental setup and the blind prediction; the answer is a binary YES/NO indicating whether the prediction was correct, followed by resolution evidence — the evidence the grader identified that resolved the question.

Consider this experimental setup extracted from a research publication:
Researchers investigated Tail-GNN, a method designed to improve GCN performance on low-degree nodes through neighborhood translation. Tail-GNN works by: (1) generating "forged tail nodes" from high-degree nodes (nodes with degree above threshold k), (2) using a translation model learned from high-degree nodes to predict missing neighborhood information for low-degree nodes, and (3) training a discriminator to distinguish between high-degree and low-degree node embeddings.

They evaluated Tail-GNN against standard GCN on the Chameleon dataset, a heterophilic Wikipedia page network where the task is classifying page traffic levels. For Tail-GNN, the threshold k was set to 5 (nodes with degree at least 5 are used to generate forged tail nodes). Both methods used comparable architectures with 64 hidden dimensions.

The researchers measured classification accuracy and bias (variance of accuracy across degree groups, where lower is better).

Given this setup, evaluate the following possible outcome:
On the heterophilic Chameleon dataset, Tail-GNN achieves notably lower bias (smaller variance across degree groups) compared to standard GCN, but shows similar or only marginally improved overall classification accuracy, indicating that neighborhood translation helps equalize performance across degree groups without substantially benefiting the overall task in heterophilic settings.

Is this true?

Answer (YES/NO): NO